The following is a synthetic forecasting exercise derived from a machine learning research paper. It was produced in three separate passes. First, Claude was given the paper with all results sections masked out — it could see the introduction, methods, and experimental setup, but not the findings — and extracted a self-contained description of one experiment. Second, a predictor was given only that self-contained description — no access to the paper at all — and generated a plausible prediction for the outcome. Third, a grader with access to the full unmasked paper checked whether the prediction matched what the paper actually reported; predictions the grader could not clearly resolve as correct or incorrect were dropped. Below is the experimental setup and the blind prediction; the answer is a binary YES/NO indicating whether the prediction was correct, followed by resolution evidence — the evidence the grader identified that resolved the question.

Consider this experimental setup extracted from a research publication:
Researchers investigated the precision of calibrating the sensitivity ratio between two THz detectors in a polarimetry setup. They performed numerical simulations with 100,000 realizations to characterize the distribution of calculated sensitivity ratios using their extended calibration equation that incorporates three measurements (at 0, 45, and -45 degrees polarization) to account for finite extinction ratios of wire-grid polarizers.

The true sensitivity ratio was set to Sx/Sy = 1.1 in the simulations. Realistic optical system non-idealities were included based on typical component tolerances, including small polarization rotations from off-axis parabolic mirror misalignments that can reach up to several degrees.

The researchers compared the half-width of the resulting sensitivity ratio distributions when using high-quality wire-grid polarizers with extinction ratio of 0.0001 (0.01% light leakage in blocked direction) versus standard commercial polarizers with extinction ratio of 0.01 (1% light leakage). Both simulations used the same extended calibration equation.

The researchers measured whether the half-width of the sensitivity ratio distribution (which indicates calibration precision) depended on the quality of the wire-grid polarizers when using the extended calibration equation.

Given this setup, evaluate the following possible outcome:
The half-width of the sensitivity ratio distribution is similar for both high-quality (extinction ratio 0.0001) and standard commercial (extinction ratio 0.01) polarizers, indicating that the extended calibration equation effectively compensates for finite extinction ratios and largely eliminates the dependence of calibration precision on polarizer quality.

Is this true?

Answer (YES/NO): YES